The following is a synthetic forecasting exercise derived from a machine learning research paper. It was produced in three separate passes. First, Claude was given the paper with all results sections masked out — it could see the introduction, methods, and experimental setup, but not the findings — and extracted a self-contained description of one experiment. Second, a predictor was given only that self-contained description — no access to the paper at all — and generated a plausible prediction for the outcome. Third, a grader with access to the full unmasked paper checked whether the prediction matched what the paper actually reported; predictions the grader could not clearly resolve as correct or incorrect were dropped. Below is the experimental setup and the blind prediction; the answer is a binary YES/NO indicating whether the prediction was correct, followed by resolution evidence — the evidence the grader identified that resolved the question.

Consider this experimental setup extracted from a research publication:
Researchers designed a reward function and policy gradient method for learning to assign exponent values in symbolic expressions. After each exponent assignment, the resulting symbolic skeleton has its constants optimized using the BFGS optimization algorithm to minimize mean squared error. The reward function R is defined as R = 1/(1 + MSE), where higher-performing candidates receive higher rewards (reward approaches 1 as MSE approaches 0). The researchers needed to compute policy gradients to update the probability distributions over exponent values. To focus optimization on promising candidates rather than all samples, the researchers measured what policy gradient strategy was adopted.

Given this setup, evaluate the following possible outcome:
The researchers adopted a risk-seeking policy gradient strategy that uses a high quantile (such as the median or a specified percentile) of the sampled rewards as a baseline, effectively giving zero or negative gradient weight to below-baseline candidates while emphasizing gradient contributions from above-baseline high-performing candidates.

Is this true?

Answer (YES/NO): YES